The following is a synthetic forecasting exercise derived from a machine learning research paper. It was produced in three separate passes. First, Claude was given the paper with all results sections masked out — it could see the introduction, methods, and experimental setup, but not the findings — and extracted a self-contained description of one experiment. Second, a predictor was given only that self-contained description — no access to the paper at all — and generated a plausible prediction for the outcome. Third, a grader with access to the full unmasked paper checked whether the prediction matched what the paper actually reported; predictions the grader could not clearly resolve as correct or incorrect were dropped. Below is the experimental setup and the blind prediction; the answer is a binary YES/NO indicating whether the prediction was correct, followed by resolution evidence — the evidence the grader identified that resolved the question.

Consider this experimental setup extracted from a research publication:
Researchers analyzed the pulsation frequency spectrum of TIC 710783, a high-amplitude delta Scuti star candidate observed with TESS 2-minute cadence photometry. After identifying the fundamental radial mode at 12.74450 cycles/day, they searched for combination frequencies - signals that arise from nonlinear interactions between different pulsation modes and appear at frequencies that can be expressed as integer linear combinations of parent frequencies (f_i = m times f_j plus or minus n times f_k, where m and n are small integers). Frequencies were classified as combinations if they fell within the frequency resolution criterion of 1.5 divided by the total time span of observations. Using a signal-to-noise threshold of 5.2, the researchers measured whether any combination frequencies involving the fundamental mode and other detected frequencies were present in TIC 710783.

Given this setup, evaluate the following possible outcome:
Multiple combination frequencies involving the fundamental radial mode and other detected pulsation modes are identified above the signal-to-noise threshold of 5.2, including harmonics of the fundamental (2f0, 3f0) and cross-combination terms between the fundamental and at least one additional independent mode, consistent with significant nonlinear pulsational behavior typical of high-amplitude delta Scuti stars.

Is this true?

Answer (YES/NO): YES